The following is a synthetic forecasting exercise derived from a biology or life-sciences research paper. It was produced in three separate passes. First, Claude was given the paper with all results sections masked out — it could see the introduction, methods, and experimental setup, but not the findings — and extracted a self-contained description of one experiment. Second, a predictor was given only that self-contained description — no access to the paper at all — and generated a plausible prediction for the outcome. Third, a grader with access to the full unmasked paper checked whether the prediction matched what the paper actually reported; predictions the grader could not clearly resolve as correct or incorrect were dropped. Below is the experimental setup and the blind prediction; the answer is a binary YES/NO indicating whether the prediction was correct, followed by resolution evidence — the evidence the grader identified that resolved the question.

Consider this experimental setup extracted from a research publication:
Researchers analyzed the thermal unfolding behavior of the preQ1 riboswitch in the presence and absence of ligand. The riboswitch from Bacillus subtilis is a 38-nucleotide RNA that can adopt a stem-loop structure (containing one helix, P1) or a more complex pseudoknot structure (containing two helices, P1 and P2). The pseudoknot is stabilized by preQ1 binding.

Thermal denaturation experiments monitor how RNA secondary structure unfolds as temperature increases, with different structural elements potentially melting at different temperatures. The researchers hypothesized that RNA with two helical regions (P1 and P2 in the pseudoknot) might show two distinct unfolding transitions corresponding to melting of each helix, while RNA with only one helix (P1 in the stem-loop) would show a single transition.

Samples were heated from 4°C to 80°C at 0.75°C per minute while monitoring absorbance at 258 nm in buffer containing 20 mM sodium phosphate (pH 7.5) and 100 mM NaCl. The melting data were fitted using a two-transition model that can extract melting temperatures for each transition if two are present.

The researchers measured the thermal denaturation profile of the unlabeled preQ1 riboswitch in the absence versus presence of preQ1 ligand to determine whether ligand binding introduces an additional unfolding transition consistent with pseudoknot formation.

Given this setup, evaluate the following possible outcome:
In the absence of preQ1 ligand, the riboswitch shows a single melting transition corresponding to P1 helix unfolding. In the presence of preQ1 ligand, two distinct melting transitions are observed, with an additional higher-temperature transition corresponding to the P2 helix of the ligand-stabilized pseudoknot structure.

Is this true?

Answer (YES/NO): NO